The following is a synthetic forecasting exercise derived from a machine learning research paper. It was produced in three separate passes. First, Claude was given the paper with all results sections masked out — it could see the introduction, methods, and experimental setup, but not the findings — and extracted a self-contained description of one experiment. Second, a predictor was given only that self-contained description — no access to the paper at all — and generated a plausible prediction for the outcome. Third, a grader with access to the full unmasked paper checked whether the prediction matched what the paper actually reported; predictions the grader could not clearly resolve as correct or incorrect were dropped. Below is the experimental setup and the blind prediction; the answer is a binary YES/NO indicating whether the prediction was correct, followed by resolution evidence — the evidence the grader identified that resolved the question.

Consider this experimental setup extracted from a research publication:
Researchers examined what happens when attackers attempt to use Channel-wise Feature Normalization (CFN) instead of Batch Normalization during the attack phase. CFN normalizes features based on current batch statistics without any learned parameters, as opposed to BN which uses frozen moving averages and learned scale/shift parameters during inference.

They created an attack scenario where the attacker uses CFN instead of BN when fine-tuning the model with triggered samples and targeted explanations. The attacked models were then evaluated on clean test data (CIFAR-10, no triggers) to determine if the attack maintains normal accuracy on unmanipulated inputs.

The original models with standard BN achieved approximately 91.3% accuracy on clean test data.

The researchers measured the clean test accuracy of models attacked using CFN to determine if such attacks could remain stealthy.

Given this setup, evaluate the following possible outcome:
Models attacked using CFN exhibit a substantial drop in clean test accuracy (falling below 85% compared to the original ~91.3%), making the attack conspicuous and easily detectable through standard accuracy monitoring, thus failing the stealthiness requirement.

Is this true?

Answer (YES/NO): YES